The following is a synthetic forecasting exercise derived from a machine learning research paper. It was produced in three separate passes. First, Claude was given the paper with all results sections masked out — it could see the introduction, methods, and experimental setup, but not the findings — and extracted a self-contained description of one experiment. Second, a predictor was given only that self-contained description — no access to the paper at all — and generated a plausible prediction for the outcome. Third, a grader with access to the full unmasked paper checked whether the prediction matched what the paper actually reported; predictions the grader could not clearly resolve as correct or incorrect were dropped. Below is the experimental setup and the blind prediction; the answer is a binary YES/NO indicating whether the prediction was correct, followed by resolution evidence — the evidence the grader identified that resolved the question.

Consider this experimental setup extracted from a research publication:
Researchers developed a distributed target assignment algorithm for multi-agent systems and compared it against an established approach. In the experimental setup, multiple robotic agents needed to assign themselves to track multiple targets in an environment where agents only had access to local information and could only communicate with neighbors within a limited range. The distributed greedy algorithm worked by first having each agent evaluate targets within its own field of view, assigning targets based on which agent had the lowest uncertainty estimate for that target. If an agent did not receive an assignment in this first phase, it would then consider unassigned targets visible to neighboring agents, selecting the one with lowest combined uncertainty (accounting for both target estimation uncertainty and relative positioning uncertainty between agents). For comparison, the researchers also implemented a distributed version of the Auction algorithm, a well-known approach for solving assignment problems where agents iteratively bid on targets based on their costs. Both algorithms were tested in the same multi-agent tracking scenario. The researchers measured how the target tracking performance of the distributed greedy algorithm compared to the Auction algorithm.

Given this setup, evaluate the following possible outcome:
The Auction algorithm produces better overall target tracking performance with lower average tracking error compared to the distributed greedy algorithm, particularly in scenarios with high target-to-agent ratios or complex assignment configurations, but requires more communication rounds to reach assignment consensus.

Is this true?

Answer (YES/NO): NO